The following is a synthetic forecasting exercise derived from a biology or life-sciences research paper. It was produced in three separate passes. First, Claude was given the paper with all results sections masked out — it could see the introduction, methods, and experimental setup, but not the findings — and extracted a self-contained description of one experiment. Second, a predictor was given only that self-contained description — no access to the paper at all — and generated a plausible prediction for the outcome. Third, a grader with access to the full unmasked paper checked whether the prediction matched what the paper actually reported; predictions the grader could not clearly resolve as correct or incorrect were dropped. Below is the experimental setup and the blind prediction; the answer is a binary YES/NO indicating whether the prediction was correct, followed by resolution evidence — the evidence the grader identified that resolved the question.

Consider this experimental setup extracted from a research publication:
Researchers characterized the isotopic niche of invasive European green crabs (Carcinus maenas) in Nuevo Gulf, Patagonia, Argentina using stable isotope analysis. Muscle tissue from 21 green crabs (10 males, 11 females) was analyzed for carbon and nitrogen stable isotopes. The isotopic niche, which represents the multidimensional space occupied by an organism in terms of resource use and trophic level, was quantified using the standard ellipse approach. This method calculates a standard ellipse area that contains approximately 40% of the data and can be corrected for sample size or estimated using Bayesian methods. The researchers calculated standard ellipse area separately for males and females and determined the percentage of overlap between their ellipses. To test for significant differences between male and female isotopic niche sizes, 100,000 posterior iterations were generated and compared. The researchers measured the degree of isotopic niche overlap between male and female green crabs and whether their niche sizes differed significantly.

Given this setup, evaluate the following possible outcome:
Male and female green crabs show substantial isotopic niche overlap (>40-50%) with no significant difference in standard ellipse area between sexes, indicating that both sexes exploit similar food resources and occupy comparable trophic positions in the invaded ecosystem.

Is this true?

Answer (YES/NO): NO